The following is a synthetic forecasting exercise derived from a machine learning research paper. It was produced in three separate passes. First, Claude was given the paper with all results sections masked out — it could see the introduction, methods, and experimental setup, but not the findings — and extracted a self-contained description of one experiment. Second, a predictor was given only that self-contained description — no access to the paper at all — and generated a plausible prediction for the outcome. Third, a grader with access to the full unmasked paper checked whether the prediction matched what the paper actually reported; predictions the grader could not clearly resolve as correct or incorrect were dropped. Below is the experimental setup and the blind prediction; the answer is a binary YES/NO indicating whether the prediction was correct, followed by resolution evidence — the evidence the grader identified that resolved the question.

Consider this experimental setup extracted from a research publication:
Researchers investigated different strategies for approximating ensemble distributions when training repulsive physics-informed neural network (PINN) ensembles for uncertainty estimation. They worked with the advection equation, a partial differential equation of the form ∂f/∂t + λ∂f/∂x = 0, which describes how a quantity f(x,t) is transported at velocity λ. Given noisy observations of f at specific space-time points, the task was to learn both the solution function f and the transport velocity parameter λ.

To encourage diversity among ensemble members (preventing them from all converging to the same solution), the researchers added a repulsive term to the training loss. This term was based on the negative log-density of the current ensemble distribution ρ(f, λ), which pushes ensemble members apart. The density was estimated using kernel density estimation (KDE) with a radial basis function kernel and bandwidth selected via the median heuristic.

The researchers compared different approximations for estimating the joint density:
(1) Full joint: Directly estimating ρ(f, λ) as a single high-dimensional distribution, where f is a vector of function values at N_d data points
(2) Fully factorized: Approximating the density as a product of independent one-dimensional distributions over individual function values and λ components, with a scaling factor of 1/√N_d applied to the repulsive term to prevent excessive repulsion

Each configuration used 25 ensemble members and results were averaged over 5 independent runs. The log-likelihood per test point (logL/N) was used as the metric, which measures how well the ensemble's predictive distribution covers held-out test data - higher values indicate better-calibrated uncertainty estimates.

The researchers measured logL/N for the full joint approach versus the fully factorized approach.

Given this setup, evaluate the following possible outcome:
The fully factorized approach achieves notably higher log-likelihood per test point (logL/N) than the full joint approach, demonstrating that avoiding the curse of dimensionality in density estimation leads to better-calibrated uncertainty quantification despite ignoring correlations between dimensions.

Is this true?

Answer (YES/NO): YES